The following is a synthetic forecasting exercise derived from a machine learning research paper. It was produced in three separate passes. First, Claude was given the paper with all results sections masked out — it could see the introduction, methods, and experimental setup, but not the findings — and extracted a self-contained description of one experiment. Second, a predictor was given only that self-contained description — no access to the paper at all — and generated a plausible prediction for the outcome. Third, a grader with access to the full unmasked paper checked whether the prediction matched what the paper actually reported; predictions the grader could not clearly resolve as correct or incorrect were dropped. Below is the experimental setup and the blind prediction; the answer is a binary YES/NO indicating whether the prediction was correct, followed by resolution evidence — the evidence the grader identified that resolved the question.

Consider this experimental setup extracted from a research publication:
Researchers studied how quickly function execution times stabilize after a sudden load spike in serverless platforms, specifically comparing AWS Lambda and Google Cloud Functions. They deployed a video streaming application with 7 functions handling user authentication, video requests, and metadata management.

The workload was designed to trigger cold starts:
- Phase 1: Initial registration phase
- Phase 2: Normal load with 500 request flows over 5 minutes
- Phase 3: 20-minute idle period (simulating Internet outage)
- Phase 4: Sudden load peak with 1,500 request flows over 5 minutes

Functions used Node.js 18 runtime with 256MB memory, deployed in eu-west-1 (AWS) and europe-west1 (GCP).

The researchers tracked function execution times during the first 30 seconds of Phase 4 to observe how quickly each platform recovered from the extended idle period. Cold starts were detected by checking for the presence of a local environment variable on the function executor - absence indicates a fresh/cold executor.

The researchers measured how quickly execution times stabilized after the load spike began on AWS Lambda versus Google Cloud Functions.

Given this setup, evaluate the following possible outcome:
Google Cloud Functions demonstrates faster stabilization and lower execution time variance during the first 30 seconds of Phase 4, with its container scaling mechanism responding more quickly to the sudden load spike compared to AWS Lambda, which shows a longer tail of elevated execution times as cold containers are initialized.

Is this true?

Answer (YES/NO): YES